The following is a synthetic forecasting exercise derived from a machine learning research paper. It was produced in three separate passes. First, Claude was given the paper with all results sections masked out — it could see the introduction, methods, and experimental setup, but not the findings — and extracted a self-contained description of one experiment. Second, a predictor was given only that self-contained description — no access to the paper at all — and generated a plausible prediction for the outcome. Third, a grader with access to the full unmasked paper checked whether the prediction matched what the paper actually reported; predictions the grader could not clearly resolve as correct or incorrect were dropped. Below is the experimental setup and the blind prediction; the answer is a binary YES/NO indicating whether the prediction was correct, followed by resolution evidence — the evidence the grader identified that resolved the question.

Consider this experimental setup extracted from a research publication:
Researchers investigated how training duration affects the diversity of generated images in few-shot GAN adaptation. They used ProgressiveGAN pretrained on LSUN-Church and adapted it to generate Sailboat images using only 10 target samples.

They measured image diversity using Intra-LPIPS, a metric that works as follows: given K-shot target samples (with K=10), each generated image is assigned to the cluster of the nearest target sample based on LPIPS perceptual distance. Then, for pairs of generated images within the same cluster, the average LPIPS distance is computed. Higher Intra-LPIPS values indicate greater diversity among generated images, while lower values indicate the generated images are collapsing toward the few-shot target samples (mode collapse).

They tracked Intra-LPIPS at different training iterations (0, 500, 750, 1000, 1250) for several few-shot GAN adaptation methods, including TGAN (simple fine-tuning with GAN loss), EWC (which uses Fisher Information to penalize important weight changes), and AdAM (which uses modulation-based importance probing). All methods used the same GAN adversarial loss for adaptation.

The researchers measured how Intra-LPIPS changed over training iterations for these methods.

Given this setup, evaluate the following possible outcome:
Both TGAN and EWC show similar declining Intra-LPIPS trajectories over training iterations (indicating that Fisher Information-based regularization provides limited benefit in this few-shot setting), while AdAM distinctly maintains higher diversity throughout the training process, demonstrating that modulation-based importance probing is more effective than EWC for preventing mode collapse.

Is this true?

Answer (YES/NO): NO